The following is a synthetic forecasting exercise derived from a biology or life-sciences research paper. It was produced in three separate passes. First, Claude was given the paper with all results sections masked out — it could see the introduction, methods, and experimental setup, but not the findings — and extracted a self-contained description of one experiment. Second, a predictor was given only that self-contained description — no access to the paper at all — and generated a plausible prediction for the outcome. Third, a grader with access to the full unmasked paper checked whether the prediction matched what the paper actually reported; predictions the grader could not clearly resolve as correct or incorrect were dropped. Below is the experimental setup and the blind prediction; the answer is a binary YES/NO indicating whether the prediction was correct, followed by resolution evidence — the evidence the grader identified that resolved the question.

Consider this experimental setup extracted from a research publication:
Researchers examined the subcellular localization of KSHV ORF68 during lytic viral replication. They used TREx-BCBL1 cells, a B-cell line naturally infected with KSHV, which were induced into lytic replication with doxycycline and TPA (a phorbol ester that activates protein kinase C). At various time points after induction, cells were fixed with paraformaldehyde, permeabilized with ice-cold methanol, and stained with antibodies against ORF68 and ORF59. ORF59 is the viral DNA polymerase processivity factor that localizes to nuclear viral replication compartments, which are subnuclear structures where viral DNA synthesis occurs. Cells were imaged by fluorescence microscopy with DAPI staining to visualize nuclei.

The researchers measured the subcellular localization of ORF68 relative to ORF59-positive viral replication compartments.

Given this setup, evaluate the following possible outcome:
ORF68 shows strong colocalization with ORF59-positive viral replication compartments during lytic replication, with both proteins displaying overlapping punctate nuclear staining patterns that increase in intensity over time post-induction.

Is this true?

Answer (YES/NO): NO